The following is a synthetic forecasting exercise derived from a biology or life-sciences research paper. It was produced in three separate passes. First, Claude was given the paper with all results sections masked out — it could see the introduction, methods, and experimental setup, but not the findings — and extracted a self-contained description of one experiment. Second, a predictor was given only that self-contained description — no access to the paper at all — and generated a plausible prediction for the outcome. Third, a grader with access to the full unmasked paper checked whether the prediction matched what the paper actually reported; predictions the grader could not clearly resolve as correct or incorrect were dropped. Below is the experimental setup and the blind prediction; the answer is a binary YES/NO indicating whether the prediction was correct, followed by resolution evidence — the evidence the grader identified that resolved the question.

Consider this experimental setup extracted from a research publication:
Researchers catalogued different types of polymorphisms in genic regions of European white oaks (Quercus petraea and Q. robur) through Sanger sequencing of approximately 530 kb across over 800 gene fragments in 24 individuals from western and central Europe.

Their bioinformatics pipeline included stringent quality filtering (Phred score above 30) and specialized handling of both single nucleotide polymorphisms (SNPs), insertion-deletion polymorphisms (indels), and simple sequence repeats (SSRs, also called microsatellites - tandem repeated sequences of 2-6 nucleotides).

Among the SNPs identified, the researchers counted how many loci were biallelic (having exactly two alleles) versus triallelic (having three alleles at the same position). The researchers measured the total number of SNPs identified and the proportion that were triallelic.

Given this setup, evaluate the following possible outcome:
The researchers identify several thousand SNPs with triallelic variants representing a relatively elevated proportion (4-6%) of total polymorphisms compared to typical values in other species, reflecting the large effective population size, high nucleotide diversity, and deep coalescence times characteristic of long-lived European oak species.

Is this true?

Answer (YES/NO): NO